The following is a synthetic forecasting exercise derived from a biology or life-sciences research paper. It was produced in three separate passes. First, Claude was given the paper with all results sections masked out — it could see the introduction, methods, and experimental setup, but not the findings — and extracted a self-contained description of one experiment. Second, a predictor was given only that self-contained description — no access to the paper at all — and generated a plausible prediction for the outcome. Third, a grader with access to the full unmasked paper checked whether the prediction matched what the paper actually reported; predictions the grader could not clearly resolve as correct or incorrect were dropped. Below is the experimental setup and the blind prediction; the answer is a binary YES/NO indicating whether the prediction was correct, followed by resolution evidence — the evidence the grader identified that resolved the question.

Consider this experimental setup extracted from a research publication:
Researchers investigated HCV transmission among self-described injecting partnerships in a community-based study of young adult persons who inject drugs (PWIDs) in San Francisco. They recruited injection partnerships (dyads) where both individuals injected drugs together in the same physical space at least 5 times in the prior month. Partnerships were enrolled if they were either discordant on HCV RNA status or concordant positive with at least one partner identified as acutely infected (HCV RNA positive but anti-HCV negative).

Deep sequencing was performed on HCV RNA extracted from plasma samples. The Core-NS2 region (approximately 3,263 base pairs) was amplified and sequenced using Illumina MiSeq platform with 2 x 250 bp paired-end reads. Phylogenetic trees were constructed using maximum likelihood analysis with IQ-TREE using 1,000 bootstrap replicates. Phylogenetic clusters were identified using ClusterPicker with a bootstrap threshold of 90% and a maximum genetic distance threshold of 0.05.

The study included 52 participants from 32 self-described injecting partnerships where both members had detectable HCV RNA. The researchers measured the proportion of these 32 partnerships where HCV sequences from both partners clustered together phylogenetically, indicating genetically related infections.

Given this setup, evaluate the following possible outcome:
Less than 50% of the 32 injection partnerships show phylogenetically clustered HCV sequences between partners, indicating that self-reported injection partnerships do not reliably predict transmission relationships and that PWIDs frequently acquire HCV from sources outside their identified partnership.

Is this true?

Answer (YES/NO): YES